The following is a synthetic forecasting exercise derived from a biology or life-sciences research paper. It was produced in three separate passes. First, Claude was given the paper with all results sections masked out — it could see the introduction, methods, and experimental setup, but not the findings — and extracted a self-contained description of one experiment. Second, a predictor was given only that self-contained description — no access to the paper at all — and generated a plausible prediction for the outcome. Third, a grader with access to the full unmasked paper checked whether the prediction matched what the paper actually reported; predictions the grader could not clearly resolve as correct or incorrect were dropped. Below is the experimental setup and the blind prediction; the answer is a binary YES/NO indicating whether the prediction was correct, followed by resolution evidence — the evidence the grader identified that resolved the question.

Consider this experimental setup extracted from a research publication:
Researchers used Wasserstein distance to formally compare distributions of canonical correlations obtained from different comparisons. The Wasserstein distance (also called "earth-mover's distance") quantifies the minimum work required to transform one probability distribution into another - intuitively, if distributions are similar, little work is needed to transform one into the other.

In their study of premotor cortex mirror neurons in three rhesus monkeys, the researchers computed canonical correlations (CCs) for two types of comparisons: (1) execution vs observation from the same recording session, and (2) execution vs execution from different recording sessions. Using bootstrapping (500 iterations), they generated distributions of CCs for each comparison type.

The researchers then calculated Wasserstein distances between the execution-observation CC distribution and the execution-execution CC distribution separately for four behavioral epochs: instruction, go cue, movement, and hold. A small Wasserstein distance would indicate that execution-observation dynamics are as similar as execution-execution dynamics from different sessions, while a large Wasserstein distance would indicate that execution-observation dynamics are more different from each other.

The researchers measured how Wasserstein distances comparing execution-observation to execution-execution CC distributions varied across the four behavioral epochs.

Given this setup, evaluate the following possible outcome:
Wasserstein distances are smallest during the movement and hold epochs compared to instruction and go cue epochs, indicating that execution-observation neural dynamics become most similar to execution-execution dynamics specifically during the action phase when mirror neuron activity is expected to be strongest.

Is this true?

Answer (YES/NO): NO